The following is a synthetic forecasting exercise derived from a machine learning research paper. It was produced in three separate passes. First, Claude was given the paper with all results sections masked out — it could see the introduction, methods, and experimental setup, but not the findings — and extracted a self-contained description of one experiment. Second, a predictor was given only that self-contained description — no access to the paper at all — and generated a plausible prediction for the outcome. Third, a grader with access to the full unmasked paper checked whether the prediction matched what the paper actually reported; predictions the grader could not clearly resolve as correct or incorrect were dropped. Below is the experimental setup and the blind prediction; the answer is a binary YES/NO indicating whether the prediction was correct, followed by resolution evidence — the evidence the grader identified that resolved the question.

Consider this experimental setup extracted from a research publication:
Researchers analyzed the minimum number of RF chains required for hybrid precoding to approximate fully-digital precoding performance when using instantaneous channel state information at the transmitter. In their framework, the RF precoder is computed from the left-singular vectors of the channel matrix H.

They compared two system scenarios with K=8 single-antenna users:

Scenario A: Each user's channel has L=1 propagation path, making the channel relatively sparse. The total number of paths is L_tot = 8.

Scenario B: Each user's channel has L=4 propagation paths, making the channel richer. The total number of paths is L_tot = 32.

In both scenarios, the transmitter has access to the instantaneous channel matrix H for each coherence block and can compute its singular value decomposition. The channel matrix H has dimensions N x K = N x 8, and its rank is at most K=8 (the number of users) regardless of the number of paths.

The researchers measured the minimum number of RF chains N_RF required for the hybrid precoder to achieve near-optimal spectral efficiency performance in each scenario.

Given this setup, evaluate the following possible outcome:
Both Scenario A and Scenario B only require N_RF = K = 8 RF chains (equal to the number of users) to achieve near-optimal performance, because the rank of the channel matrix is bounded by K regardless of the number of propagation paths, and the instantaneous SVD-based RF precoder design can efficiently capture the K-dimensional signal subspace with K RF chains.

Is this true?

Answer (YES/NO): YES